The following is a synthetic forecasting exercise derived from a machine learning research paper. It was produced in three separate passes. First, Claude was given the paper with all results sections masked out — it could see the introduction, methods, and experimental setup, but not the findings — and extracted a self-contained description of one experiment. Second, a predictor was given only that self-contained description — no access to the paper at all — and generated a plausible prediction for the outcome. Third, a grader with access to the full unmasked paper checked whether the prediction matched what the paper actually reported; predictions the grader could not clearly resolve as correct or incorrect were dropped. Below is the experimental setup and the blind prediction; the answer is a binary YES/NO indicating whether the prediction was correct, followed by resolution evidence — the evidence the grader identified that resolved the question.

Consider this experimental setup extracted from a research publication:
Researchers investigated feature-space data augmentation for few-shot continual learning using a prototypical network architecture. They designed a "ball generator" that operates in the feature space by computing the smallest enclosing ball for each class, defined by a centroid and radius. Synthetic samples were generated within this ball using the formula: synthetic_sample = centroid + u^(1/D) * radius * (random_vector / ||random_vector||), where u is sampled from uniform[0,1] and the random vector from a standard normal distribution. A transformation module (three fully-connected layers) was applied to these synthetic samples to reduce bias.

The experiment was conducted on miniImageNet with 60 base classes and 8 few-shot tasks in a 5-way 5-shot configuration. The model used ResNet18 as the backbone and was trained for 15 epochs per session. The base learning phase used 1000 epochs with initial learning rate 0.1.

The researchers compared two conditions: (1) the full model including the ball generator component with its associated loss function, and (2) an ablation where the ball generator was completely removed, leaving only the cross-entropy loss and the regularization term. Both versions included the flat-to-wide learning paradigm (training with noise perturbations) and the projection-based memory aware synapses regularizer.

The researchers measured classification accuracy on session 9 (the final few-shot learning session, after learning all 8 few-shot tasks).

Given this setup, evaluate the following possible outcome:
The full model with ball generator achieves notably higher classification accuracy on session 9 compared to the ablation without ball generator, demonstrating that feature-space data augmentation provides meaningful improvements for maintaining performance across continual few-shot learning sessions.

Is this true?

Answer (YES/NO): YES